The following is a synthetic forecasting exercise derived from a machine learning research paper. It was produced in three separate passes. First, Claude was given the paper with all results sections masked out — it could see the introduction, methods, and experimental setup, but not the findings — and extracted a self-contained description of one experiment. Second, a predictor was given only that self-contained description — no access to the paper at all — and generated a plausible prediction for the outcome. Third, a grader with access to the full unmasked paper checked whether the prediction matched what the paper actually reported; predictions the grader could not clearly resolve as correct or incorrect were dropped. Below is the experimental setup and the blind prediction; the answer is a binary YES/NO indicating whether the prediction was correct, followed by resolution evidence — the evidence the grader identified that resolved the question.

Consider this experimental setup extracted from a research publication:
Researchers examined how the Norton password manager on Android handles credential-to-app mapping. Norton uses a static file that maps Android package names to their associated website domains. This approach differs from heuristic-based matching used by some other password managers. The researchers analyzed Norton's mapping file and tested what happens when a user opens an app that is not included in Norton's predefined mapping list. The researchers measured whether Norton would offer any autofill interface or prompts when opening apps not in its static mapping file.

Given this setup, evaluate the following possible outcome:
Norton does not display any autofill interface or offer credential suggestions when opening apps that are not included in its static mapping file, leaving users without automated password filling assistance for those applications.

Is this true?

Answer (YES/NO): YES